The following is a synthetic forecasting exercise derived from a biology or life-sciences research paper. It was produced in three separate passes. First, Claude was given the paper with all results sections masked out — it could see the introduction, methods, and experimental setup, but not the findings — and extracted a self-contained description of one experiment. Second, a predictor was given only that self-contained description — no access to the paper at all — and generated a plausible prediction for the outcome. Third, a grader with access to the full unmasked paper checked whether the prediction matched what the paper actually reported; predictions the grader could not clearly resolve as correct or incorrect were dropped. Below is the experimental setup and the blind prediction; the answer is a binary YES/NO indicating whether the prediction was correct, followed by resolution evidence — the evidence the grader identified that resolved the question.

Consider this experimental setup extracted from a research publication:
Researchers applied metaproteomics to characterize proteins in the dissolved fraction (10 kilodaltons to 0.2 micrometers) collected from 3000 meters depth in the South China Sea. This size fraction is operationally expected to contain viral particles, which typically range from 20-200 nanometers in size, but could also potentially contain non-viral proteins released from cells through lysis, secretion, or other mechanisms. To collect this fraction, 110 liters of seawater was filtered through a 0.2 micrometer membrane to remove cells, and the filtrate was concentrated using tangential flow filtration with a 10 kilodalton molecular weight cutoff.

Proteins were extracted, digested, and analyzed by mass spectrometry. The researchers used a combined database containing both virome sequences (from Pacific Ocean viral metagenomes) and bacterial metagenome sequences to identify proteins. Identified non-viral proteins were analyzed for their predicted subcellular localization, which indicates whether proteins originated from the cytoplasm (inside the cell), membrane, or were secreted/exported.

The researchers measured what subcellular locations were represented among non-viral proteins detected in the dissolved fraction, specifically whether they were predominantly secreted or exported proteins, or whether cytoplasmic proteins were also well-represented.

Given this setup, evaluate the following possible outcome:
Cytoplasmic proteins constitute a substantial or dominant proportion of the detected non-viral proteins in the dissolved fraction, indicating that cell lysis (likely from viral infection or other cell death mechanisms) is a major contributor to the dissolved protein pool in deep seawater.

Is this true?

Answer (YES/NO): YES